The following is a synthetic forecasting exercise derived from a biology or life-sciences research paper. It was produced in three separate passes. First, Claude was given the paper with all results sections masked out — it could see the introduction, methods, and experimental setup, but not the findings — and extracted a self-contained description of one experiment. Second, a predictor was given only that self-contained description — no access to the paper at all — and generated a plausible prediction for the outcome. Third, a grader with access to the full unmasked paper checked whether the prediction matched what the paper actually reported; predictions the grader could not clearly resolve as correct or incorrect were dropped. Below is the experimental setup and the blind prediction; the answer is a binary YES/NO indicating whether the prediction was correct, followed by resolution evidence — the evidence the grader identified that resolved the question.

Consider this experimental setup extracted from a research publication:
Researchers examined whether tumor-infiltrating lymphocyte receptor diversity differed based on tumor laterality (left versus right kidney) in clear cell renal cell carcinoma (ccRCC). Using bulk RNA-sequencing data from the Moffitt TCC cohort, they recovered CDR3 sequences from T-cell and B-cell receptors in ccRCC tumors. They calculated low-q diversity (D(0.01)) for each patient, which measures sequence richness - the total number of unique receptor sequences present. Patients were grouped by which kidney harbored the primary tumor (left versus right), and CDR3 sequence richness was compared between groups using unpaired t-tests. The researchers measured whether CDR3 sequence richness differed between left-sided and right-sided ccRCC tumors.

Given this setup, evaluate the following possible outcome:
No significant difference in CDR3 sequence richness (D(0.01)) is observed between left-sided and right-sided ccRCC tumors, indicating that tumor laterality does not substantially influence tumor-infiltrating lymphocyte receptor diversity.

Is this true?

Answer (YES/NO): NO